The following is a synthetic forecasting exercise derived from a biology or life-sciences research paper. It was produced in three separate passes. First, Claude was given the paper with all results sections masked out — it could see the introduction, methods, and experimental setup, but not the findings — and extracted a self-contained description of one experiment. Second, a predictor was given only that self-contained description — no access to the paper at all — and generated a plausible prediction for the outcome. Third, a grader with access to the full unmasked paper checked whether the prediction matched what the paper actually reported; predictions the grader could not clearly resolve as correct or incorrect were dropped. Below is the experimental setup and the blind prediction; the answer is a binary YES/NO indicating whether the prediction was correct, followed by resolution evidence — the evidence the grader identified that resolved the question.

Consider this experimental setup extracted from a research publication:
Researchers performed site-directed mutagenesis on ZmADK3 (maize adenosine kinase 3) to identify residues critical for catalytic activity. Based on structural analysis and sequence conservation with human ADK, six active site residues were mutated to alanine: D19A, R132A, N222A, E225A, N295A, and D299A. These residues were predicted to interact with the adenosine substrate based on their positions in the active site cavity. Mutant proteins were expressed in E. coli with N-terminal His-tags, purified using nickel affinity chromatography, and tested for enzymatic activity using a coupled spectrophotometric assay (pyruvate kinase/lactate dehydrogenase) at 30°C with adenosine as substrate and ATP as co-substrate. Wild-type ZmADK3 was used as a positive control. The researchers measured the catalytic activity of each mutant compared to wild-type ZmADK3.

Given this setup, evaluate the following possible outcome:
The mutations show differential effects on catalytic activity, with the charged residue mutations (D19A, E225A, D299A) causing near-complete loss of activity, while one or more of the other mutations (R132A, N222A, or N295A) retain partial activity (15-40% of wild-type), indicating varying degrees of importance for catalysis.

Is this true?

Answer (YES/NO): NO